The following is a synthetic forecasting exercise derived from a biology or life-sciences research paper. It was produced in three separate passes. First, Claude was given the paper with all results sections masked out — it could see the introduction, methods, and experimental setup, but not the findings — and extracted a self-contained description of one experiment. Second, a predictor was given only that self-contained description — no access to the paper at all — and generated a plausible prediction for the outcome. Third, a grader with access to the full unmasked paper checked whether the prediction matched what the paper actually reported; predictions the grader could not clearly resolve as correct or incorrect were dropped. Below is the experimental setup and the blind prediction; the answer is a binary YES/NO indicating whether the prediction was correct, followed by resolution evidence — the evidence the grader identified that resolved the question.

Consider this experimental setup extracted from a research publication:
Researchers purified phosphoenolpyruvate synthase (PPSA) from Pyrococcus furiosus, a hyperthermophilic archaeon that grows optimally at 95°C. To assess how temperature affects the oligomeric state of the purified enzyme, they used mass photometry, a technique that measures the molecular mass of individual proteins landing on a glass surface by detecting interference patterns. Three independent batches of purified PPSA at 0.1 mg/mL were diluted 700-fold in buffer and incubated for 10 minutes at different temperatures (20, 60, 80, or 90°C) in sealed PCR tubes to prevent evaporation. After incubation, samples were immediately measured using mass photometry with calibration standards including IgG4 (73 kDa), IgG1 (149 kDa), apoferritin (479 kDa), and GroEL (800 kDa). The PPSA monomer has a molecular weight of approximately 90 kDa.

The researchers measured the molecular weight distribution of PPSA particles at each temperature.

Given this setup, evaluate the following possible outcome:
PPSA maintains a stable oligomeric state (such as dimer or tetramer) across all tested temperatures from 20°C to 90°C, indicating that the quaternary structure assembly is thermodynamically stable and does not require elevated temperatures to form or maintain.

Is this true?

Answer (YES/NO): NO